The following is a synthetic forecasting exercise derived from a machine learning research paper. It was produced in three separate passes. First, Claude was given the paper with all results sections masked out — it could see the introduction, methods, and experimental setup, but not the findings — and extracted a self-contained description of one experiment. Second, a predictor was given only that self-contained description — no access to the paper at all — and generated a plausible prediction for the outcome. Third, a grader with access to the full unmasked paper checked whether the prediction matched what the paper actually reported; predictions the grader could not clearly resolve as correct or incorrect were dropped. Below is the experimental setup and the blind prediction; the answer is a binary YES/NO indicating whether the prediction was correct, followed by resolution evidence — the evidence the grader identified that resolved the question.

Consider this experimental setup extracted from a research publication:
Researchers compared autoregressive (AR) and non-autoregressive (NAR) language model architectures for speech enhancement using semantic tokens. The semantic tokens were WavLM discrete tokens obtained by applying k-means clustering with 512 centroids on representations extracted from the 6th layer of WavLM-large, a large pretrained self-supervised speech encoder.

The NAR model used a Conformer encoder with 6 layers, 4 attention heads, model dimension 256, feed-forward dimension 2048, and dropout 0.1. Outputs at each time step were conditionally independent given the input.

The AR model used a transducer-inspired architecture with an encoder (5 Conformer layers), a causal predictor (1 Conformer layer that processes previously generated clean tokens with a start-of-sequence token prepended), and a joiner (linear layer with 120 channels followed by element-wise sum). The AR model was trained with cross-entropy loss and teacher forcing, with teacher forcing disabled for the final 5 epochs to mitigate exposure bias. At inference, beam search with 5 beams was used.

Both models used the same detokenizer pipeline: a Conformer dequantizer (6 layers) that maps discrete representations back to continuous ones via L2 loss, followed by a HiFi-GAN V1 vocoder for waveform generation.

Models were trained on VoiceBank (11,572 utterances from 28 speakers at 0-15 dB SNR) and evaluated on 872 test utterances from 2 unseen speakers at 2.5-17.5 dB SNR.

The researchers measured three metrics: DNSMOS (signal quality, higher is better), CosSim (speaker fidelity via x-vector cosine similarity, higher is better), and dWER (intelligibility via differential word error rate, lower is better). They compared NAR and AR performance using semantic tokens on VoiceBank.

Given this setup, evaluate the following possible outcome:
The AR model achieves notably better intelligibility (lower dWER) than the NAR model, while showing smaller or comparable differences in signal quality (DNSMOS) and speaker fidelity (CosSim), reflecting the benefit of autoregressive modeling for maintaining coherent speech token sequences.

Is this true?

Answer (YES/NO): NO